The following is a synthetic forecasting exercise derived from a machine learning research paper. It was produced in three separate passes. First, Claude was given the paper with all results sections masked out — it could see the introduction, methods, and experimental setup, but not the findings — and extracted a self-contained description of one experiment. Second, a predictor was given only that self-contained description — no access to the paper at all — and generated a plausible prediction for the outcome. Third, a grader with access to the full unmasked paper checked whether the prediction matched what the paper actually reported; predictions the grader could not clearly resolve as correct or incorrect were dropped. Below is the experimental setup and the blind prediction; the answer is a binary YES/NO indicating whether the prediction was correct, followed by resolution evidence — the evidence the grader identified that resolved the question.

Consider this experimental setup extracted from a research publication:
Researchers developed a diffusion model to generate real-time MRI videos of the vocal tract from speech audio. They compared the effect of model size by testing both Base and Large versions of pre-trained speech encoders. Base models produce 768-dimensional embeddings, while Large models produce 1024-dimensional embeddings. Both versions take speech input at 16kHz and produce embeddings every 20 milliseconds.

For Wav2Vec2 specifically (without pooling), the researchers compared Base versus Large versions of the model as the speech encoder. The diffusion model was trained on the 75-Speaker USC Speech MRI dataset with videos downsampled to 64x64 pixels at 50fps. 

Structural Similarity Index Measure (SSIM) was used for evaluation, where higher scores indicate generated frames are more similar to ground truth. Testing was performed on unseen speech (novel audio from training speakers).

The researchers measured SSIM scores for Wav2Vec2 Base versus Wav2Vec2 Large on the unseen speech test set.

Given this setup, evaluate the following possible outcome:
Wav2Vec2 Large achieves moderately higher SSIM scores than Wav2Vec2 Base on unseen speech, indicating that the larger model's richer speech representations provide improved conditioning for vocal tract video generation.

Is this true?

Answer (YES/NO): NO